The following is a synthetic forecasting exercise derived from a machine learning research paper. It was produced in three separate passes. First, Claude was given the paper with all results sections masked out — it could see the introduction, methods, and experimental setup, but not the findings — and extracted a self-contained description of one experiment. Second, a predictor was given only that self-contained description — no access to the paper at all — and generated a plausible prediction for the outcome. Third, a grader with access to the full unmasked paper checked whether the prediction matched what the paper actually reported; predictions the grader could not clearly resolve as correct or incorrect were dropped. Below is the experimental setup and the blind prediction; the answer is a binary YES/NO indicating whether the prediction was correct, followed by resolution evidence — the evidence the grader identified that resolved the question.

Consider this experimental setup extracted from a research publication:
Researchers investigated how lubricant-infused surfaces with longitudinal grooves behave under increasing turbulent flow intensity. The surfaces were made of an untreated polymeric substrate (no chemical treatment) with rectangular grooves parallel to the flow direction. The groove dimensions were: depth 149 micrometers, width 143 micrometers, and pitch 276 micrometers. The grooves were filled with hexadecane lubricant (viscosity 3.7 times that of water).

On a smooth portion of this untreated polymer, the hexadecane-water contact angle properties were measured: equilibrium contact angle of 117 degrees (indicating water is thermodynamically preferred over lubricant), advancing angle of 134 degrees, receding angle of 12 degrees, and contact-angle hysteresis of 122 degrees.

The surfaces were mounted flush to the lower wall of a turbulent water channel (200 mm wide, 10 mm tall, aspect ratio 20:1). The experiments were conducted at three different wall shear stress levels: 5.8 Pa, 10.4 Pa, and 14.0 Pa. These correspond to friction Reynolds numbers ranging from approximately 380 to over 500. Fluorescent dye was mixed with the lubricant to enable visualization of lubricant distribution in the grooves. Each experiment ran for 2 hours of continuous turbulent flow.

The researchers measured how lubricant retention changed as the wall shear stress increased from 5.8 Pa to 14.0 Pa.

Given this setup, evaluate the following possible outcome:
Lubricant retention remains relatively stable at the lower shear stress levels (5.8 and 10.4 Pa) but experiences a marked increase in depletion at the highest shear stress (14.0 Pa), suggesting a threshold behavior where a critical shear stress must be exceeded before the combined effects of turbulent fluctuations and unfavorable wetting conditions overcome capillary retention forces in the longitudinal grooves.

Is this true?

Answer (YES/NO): NO